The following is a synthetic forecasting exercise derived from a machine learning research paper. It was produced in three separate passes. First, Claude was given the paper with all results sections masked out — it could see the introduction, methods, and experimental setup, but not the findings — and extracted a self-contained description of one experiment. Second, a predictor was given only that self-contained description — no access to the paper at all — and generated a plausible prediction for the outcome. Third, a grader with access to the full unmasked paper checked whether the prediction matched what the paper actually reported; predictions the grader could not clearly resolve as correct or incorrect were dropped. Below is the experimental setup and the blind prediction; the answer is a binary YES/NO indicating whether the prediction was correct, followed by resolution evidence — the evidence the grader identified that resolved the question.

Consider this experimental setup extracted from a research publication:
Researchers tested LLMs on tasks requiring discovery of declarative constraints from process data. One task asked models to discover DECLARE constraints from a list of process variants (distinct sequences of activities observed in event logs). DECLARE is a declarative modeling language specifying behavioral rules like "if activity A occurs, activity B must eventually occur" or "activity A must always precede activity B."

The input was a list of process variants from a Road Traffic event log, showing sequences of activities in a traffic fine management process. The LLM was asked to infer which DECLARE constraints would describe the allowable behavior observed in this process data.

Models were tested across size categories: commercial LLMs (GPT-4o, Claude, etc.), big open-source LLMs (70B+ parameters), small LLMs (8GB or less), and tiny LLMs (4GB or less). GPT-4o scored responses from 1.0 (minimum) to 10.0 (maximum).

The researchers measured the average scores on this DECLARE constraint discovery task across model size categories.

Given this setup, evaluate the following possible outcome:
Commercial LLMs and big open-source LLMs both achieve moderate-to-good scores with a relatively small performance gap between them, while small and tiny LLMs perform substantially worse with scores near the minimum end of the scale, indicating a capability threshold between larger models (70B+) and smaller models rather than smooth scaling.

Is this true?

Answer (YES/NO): NO